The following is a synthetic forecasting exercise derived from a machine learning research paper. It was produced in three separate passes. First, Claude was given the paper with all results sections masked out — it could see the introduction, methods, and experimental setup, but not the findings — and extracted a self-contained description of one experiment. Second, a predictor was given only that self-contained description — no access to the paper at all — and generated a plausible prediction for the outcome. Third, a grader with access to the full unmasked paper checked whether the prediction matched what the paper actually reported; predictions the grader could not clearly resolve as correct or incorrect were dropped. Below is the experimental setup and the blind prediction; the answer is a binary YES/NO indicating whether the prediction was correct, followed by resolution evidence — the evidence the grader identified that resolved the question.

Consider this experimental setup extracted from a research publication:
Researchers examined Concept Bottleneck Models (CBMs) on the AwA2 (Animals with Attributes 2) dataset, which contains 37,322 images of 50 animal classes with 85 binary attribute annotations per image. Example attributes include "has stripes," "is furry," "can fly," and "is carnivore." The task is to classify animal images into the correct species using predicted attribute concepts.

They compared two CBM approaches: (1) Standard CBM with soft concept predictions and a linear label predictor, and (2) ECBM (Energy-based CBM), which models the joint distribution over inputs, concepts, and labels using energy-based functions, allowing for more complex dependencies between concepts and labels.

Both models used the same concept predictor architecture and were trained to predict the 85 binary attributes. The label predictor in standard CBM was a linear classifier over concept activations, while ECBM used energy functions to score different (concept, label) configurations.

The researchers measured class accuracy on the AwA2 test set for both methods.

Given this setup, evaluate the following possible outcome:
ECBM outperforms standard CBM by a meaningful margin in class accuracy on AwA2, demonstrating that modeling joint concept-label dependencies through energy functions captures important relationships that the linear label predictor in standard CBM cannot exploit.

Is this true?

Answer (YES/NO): NO